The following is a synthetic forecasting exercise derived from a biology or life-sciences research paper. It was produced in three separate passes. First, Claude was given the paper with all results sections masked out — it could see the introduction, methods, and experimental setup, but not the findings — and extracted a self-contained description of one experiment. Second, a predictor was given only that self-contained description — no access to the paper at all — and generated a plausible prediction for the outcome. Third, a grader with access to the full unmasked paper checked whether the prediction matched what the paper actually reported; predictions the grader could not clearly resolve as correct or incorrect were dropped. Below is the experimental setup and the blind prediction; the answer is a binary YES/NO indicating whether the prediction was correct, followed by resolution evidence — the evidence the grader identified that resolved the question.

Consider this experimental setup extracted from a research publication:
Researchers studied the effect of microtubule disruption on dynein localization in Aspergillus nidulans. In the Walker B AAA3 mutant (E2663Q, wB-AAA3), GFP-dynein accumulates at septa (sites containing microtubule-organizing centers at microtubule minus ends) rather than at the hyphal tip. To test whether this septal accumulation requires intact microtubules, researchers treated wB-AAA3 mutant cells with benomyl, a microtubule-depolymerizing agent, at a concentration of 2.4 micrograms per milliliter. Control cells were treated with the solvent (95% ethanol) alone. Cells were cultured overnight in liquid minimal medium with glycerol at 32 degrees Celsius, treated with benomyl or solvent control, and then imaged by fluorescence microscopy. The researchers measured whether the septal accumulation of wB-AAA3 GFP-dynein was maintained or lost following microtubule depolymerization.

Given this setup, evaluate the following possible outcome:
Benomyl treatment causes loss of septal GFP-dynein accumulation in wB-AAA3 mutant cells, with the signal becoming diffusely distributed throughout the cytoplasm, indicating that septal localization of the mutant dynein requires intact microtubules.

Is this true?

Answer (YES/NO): NO